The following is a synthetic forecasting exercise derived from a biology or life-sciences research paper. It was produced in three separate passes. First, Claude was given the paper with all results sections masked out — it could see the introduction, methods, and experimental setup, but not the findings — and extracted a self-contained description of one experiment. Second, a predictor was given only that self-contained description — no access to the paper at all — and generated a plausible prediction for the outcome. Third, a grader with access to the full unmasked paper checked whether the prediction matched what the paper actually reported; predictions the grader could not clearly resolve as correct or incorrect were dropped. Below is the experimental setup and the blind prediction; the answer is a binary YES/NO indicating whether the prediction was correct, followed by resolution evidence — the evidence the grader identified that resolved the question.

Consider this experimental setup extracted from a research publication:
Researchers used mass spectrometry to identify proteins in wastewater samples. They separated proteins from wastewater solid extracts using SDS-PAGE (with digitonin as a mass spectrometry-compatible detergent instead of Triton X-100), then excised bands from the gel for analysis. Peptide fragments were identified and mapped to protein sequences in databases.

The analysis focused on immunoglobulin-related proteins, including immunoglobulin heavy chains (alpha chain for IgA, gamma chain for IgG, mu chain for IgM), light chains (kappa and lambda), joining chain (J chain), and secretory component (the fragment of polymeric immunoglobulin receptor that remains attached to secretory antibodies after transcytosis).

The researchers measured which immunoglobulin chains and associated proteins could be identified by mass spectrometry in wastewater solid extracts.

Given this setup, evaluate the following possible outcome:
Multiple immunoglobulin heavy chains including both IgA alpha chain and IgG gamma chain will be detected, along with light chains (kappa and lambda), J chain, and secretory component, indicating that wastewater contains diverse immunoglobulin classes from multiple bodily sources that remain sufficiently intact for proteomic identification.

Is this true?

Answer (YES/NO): NO